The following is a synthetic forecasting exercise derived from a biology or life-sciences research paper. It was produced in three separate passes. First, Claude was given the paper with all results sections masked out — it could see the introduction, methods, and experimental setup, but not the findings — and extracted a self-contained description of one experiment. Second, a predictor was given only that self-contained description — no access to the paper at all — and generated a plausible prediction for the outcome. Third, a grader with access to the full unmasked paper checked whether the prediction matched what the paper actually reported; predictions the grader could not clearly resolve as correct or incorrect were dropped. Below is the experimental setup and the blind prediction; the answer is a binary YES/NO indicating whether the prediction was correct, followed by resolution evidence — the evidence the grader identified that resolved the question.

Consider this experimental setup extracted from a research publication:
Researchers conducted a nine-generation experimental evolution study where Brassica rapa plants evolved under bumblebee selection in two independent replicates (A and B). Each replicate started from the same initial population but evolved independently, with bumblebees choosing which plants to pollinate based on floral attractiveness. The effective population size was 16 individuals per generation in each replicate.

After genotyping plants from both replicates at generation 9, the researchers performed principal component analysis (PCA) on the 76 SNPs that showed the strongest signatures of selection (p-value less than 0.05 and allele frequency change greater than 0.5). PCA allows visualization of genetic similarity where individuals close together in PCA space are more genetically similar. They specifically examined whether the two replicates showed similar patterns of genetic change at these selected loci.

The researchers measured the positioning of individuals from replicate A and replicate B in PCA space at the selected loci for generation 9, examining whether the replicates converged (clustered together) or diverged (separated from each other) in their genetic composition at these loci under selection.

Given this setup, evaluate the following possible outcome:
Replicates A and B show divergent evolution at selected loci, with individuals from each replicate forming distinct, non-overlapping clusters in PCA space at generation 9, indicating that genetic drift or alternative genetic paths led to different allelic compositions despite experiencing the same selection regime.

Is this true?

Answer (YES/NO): NO